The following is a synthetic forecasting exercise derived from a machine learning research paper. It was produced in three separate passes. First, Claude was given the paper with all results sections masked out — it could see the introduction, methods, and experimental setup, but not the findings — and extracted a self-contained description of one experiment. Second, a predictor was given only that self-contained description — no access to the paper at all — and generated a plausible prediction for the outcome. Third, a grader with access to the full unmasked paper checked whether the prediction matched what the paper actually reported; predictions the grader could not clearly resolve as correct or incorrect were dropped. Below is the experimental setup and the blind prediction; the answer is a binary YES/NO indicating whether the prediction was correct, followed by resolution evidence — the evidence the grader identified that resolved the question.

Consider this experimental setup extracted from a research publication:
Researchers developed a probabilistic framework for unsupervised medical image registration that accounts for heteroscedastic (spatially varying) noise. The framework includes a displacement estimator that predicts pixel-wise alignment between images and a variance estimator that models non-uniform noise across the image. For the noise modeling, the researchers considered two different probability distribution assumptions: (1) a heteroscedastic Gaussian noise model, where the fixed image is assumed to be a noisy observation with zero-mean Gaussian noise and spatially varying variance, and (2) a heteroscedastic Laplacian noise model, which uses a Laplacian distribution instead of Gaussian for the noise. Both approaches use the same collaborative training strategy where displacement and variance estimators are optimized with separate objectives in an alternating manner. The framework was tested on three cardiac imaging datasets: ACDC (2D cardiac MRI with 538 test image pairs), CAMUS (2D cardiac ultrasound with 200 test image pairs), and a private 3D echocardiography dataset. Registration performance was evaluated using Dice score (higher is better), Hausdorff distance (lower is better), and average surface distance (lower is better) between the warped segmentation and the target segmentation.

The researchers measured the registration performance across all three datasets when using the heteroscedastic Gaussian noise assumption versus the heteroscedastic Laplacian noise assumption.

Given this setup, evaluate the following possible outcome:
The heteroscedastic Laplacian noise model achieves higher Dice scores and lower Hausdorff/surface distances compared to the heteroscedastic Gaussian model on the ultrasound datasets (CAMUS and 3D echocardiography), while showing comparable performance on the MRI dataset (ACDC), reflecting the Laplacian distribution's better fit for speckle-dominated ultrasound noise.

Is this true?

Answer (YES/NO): NO